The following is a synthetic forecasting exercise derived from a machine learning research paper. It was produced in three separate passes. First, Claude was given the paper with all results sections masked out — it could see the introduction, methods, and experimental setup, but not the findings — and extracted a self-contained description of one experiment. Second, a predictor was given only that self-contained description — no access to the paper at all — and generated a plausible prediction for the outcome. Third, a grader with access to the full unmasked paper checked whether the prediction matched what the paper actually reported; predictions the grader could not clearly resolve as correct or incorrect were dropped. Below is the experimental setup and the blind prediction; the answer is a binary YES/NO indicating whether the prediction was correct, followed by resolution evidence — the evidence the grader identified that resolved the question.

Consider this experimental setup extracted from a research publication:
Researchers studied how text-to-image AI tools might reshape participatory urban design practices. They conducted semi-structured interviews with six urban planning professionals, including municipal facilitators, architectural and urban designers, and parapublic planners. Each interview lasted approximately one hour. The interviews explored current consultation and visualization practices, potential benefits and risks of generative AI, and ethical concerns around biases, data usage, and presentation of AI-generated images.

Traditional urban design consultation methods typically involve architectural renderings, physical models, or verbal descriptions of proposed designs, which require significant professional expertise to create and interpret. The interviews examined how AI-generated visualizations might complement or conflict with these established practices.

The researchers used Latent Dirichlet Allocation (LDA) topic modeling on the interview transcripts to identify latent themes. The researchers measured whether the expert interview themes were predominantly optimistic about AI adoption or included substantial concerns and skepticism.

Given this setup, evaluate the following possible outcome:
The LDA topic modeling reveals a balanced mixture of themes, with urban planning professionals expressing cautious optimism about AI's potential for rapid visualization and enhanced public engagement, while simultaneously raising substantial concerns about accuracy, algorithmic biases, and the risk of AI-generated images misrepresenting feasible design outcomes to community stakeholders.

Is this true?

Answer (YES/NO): YES